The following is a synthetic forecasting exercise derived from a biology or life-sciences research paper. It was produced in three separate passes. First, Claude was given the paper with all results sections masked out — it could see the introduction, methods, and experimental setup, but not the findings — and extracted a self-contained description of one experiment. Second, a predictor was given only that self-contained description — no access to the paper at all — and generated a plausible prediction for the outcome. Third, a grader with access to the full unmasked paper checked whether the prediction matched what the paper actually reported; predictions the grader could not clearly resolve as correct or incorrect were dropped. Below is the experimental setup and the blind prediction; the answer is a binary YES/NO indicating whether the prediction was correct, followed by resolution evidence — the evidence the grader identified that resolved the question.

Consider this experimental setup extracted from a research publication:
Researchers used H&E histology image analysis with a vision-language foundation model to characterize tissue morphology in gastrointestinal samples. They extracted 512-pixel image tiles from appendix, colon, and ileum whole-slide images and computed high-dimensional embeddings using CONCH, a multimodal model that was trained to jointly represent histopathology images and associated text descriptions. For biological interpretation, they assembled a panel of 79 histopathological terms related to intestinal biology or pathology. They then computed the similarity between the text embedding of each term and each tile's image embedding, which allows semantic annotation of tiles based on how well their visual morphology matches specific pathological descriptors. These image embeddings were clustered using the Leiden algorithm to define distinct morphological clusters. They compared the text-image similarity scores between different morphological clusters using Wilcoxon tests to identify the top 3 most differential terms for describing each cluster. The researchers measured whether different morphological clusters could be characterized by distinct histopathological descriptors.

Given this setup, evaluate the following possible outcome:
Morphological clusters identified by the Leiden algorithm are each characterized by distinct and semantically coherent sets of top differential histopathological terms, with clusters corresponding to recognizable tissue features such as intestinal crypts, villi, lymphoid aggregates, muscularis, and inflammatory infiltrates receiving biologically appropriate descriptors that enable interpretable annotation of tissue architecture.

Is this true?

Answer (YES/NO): YES